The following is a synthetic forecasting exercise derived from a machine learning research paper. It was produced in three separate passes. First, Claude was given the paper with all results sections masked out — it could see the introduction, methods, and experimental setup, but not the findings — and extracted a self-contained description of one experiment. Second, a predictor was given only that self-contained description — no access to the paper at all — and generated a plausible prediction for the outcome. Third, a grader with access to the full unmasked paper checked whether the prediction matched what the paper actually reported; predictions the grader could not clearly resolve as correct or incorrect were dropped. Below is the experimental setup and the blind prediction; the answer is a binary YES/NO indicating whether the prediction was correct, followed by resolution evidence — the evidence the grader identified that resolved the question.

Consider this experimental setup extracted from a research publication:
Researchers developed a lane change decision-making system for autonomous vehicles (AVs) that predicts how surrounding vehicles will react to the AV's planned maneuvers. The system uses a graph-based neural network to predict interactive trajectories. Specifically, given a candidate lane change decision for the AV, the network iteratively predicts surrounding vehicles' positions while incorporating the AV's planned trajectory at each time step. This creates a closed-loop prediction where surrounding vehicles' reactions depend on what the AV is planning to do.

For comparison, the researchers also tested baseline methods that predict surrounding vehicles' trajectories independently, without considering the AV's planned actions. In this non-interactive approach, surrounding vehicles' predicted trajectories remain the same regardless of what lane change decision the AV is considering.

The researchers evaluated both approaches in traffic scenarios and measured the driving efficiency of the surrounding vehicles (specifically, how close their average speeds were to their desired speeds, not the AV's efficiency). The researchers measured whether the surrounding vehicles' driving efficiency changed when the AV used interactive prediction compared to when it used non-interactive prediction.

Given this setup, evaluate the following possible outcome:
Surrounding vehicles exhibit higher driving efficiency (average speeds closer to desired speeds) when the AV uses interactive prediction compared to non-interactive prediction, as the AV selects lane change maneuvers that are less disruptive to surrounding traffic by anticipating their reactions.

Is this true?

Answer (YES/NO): YES